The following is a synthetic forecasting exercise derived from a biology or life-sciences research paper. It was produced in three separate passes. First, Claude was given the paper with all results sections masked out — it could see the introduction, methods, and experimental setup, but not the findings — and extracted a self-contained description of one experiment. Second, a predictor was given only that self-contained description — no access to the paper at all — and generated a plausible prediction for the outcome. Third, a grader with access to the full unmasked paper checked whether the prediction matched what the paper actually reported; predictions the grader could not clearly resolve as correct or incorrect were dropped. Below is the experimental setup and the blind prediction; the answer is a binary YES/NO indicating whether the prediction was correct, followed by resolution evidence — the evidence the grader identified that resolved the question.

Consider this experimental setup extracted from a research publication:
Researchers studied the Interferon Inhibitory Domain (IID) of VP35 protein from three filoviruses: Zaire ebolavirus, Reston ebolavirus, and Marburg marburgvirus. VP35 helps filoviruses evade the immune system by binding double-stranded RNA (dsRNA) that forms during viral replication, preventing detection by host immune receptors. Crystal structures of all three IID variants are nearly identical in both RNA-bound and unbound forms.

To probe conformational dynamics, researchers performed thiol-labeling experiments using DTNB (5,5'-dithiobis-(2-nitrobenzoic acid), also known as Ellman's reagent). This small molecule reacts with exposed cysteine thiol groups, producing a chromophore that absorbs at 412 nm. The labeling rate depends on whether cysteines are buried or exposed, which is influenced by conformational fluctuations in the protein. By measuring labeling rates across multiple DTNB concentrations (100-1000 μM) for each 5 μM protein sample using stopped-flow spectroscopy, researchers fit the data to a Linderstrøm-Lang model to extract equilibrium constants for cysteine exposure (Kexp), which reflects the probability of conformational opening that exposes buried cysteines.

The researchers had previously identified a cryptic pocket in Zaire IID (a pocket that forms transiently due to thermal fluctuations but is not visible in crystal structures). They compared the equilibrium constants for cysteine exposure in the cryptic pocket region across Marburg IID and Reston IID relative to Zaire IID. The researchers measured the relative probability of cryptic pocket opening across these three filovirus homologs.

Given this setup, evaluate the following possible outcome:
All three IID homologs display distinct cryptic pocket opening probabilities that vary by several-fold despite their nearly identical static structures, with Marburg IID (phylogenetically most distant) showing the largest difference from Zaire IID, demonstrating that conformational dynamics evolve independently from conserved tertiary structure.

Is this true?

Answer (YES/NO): YES